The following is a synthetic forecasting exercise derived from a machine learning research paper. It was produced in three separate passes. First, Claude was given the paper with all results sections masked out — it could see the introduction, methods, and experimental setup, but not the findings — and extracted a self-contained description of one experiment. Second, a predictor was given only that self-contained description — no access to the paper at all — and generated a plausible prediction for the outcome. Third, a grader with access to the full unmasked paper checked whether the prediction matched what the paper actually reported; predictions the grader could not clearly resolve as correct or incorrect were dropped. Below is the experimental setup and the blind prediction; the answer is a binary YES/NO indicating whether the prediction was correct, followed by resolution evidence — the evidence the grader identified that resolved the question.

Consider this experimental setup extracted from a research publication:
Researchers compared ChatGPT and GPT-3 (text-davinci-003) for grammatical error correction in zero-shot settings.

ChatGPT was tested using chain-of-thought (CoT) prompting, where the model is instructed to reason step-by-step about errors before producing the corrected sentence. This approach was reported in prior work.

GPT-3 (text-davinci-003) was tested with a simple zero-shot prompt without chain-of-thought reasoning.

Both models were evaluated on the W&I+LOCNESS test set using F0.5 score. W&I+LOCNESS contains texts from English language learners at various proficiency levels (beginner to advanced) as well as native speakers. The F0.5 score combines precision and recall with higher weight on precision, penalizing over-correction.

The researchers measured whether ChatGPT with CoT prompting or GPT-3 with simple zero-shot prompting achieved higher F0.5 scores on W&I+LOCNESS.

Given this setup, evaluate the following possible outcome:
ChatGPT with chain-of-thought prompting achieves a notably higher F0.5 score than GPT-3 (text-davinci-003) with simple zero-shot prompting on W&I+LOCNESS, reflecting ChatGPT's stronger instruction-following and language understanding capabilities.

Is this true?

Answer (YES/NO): NO